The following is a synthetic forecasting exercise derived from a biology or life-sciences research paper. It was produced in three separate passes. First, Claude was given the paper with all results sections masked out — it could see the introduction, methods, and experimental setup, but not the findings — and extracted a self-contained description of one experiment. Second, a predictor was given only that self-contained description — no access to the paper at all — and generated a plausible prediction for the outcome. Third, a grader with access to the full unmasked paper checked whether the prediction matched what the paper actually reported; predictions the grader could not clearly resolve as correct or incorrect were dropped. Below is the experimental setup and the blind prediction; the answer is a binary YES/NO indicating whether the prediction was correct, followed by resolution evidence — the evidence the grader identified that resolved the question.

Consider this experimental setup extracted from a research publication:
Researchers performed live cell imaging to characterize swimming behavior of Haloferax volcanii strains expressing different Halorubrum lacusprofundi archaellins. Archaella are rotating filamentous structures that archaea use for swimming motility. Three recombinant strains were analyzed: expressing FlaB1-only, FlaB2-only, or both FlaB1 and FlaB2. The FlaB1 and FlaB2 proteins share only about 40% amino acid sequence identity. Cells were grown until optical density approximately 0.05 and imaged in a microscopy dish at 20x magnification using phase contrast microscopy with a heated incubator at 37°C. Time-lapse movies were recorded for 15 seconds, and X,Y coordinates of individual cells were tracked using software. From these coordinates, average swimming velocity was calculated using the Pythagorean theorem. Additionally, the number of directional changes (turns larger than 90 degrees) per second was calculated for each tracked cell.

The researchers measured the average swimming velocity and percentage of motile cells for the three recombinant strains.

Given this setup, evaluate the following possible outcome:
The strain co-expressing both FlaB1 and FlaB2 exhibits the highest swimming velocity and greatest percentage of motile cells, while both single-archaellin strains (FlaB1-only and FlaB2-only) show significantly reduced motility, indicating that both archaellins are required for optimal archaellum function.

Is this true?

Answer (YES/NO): NO